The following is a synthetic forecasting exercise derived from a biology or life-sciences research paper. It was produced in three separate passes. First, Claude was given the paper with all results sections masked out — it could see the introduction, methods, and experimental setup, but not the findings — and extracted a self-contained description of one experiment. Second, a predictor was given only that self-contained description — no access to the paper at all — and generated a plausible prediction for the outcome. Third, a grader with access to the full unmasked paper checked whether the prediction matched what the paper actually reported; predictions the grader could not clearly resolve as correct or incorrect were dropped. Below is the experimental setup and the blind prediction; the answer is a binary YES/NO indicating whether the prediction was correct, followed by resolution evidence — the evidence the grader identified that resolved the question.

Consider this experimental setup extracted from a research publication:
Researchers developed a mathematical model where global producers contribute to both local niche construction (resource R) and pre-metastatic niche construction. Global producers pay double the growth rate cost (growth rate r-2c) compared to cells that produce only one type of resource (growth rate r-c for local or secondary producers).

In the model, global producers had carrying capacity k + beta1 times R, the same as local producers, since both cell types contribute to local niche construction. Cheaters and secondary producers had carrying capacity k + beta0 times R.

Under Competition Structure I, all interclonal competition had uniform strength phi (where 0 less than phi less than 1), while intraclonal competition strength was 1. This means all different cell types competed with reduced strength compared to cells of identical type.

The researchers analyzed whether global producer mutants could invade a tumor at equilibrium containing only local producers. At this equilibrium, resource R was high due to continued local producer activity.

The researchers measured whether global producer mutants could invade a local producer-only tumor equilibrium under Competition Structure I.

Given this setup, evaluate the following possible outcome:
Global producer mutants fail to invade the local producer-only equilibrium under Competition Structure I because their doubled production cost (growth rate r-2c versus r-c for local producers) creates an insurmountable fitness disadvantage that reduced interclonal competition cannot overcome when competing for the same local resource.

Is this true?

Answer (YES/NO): NO